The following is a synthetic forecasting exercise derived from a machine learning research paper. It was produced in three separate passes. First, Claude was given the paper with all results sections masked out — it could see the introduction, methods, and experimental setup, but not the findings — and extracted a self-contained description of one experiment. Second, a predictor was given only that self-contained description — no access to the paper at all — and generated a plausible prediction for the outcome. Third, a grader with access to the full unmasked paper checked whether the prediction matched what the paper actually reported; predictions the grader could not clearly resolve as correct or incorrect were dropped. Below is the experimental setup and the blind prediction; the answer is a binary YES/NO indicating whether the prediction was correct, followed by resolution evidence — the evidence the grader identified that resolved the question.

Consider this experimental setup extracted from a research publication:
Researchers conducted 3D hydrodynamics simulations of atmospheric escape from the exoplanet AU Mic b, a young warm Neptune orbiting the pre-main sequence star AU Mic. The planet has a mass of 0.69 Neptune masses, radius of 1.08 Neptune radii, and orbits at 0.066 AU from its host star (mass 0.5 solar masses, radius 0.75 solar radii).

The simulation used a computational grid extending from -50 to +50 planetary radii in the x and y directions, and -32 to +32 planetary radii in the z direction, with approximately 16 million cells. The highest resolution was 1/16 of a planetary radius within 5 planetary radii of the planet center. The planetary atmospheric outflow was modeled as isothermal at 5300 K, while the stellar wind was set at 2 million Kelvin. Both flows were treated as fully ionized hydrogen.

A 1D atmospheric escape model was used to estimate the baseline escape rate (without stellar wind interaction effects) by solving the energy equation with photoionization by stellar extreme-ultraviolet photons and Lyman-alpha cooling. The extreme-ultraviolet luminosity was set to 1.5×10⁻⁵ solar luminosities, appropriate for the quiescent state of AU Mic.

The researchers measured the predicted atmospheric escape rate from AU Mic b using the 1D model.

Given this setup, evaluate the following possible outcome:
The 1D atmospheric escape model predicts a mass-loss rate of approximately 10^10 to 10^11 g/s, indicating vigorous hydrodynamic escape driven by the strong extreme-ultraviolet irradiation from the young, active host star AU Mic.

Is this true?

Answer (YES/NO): YES